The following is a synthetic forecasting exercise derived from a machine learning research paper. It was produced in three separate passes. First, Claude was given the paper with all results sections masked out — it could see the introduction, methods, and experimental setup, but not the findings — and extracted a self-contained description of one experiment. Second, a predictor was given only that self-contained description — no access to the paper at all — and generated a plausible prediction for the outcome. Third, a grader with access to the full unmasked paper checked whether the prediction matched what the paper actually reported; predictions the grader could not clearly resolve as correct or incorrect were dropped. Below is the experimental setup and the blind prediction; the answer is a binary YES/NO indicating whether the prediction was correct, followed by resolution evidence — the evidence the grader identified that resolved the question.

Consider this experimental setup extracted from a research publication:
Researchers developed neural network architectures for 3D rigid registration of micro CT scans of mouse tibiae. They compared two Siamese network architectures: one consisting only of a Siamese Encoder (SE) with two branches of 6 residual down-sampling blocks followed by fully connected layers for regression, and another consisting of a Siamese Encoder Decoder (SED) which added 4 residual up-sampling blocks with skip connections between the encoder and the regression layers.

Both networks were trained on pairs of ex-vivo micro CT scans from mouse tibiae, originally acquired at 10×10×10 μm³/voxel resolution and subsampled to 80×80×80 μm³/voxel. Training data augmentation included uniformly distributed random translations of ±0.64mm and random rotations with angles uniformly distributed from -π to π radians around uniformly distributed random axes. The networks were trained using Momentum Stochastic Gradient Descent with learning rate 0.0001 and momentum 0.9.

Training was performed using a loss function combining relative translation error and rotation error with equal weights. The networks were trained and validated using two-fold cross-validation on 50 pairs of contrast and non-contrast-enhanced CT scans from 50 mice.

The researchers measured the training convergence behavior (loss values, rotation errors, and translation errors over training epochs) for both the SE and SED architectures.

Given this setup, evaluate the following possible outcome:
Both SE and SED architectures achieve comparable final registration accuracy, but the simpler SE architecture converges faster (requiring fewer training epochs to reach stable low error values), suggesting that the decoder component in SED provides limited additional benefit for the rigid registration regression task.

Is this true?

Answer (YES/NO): NO